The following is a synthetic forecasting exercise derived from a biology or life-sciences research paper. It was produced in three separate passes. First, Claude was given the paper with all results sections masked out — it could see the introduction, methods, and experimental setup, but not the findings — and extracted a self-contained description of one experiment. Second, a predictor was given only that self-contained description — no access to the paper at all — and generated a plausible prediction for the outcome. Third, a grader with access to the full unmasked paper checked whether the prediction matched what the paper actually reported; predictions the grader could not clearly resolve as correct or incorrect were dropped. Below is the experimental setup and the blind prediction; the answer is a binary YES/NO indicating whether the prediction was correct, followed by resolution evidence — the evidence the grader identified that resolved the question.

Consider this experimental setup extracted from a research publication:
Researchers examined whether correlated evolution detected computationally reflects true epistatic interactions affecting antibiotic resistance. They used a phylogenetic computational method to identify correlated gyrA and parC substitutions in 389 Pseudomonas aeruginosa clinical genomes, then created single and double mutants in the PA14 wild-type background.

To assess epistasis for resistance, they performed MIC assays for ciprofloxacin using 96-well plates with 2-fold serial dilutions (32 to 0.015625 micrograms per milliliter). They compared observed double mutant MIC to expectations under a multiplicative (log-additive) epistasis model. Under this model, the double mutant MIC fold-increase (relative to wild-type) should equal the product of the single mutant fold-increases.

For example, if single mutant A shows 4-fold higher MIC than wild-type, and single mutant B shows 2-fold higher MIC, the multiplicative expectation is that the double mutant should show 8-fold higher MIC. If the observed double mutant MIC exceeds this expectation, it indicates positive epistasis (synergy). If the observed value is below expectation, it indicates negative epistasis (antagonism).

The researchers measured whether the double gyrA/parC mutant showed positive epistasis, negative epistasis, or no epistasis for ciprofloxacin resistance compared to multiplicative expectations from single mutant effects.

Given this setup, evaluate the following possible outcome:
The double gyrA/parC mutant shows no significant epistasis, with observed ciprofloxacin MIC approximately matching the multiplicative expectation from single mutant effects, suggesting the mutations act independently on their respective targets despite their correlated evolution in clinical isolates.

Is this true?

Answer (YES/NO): NO